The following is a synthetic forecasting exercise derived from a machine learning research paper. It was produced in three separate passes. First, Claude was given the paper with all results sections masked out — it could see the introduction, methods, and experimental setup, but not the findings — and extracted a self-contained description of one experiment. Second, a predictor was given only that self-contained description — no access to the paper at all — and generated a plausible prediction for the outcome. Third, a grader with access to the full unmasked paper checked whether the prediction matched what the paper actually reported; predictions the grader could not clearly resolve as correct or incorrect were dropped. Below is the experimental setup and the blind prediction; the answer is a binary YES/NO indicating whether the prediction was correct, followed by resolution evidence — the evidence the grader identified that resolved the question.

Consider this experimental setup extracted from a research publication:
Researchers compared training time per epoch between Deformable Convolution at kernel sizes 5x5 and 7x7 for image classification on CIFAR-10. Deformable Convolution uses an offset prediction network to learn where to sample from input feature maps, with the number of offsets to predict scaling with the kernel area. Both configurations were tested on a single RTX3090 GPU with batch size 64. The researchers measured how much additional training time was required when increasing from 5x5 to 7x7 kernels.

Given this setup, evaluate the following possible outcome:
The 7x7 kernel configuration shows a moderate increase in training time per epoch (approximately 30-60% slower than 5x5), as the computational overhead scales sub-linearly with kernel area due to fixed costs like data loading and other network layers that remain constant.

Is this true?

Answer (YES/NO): NO